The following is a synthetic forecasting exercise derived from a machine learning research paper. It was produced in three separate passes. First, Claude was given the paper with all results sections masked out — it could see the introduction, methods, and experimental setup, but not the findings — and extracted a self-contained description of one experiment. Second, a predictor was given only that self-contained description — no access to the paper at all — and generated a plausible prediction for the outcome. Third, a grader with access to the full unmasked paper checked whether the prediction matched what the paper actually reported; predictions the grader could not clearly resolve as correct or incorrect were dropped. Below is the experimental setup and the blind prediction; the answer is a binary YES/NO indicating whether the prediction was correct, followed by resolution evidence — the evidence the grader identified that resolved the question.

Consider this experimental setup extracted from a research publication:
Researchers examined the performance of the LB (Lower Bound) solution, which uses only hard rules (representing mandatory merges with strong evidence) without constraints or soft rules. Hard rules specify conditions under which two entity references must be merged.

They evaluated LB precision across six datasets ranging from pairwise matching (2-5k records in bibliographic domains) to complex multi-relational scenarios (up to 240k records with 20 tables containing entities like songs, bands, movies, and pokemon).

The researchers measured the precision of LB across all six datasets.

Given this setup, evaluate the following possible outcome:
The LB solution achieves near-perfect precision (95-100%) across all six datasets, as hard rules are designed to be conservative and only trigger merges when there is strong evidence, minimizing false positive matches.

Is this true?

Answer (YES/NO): YES